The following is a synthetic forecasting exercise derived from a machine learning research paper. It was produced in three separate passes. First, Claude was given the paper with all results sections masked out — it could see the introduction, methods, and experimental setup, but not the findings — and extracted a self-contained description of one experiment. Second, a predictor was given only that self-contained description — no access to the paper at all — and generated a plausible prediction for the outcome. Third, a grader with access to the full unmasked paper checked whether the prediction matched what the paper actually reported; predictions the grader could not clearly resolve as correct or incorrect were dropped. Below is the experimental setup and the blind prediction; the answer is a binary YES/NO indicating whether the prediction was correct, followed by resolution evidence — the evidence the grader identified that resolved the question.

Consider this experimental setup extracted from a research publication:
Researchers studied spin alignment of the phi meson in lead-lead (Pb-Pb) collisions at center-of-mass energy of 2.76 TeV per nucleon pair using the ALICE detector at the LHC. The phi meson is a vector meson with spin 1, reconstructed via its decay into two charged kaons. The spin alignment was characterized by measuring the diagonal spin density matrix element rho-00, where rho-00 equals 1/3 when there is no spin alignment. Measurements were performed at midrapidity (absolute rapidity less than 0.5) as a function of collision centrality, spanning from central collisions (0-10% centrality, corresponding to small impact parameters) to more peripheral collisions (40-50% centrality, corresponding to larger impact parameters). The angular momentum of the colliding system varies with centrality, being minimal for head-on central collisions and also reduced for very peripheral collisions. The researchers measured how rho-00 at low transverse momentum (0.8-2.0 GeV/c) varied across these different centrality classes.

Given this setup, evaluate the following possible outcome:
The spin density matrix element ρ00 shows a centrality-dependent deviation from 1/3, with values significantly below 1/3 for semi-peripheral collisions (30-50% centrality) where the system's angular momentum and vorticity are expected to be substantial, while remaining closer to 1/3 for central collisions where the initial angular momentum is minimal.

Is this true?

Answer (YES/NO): NO